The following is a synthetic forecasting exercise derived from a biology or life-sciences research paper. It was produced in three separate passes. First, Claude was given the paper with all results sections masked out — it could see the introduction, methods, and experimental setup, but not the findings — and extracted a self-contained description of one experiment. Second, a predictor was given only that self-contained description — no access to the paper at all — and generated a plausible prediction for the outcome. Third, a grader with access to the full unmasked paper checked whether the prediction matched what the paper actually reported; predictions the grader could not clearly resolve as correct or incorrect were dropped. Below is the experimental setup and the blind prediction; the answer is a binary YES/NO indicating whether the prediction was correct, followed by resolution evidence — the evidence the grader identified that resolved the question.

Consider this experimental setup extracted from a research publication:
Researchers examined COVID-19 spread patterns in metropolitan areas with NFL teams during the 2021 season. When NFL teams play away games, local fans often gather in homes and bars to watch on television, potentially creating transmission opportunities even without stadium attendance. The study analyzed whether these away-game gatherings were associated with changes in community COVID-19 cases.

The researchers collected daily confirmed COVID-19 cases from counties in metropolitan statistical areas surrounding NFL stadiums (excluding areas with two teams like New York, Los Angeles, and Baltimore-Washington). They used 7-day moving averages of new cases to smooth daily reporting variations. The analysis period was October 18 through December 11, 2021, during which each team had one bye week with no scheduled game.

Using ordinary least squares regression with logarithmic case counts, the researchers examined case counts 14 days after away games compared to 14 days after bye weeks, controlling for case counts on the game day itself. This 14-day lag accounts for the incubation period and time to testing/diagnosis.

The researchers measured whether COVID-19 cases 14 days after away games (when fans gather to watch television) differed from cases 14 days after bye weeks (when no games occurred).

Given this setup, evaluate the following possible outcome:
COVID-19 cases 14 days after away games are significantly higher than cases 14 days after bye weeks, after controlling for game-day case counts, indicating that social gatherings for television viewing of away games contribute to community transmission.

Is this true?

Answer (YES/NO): NO